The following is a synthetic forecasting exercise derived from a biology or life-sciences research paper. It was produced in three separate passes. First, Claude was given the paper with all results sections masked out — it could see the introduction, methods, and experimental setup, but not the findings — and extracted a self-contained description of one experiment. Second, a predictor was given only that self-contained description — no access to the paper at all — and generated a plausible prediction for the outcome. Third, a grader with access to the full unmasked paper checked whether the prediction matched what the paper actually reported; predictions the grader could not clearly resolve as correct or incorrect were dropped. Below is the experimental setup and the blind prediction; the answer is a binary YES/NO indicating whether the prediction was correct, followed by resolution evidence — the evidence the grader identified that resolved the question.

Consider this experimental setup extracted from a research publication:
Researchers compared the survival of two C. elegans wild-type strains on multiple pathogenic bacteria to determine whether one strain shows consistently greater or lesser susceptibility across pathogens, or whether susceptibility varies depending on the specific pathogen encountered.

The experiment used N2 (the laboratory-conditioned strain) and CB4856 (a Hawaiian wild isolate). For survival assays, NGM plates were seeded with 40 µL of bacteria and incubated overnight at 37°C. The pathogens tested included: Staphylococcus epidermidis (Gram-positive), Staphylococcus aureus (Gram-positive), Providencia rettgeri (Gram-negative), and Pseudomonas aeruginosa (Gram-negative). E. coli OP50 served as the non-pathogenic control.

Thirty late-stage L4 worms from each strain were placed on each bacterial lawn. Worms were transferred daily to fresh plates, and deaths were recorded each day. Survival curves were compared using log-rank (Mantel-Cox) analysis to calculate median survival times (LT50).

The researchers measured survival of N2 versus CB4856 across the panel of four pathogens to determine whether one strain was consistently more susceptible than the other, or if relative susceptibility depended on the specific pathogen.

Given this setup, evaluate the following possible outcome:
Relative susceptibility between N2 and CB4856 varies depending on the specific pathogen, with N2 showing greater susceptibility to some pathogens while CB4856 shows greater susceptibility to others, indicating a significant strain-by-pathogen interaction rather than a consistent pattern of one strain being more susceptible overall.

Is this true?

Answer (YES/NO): NO